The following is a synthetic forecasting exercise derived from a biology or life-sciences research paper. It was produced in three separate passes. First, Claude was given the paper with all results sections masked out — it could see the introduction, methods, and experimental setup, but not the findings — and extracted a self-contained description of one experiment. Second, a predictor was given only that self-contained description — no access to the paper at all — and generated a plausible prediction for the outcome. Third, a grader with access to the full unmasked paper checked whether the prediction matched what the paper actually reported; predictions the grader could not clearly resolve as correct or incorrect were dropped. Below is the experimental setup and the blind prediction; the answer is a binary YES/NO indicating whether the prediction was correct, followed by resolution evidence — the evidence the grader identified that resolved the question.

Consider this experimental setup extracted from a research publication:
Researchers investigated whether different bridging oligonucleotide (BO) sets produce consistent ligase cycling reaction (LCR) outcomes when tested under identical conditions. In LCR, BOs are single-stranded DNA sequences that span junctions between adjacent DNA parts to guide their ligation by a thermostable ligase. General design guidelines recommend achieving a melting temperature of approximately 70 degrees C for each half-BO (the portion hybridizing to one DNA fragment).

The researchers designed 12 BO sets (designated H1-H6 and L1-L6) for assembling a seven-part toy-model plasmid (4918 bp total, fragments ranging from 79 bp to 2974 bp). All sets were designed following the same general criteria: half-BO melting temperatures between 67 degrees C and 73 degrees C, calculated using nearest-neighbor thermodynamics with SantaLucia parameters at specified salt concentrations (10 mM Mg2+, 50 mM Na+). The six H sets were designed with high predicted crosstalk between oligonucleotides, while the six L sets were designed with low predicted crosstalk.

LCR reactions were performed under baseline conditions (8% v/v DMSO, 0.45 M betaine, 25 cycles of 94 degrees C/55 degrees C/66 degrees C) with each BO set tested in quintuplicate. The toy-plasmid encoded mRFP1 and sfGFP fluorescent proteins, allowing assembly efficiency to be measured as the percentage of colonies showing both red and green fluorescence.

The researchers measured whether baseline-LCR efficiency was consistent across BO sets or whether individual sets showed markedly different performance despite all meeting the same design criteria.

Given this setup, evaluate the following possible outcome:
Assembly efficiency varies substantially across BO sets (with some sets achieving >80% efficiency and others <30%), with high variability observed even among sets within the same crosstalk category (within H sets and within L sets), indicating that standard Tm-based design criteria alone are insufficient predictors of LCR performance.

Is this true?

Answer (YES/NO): NO